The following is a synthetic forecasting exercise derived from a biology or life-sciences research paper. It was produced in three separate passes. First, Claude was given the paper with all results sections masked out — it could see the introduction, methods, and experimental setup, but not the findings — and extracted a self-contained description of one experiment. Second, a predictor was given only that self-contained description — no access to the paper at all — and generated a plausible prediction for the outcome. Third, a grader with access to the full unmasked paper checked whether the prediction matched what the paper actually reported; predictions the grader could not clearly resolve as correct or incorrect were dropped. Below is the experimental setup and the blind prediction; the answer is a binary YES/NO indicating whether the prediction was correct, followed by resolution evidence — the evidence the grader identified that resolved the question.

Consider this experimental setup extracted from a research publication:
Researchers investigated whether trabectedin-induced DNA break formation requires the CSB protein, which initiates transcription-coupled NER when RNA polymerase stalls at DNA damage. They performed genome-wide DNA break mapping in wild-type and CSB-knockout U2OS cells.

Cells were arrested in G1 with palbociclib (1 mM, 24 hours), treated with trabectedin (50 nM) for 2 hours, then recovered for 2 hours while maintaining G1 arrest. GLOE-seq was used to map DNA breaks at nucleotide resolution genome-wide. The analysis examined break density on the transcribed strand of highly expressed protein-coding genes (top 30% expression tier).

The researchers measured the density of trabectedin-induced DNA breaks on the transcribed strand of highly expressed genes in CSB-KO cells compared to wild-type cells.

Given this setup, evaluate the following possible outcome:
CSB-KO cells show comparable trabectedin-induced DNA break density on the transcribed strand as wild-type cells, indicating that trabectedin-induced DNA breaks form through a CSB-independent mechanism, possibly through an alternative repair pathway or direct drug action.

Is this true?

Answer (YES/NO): NO